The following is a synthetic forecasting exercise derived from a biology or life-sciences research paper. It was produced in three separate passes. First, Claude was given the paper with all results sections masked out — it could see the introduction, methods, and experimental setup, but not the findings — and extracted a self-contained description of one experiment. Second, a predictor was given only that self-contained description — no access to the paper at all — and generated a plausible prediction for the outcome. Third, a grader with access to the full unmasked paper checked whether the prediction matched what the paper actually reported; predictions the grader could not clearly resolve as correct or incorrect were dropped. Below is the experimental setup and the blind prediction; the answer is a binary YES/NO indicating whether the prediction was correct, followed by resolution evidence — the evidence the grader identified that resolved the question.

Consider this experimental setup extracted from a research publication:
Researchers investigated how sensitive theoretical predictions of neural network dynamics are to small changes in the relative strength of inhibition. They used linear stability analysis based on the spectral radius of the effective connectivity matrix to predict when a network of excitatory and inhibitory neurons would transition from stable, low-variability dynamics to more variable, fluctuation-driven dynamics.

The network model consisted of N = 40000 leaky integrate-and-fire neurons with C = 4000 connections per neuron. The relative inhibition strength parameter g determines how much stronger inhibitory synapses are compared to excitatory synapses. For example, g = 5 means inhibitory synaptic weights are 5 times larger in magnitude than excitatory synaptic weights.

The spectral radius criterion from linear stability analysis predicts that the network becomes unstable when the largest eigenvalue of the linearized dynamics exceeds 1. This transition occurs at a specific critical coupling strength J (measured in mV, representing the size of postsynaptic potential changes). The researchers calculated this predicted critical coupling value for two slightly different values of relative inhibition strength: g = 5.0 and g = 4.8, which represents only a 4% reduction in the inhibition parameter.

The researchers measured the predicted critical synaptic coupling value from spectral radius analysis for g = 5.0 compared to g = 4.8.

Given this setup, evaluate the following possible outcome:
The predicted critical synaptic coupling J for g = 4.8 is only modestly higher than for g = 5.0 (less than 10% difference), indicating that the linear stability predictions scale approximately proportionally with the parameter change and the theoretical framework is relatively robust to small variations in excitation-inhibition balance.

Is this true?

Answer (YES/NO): NO